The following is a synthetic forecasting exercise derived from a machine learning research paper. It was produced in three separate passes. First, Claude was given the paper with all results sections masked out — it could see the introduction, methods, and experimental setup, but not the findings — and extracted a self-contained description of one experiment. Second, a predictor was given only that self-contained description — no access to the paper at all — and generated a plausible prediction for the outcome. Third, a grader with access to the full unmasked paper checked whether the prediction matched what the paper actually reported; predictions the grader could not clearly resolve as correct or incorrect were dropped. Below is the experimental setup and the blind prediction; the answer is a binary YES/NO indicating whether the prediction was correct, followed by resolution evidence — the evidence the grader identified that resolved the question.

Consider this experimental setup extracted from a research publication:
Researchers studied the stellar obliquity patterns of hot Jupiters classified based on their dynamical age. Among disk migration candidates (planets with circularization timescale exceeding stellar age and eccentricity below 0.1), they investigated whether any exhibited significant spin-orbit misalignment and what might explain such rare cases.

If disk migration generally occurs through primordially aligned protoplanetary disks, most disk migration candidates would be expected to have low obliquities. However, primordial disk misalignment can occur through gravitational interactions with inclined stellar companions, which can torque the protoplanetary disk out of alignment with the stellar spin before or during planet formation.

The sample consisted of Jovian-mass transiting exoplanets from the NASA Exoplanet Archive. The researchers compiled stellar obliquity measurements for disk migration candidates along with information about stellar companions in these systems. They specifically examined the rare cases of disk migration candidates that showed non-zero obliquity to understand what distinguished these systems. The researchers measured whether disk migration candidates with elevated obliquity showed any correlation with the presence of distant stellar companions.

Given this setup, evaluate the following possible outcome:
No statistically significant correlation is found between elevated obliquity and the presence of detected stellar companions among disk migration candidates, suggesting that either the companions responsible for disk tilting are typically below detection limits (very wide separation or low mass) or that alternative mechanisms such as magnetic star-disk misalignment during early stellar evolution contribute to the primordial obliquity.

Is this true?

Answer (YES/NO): NO